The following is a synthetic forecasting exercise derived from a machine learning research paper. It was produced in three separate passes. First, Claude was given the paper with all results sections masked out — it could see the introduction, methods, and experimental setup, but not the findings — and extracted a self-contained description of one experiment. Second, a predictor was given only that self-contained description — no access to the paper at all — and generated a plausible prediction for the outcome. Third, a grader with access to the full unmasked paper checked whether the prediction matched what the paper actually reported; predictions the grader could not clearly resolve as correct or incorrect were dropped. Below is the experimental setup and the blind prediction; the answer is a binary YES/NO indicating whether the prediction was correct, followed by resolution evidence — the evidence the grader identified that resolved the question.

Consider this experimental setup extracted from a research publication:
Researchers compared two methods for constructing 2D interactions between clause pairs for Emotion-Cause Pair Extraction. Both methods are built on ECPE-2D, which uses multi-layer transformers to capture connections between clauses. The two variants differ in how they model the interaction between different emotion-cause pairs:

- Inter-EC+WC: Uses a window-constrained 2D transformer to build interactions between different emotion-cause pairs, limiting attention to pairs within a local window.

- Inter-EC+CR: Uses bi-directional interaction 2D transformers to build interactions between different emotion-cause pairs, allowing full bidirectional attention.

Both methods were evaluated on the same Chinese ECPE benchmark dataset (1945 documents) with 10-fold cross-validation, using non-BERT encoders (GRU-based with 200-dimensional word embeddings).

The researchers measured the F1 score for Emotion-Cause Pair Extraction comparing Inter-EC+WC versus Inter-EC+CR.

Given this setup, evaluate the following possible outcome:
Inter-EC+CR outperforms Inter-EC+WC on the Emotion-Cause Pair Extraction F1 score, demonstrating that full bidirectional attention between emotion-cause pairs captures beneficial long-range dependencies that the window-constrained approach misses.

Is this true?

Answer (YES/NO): YES